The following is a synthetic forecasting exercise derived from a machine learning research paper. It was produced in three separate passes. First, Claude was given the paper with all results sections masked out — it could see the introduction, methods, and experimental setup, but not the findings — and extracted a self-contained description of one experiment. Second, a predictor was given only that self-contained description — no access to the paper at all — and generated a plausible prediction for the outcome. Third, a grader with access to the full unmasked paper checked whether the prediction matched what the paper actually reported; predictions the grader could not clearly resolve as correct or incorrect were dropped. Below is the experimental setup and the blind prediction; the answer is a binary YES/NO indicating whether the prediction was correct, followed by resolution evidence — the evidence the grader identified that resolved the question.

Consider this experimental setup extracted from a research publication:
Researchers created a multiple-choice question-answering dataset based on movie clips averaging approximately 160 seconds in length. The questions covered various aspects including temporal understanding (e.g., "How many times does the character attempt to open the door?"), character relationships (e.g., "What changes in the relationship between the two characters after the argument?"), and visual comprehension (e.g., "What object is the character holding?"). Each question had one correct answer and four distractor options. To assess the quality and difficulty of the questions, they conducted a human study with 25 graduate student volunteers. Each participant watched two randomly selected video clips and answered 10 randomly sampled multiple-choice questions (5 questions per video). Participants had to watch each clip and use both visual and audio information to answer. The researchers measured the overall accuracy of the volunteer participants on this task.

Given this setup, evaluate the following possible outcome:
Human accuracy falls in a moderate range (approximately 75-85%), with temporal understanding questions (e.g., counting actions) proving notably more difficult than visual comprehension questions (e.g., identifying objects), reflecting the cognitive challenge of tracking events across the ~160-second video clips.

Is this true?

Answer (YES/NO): NO